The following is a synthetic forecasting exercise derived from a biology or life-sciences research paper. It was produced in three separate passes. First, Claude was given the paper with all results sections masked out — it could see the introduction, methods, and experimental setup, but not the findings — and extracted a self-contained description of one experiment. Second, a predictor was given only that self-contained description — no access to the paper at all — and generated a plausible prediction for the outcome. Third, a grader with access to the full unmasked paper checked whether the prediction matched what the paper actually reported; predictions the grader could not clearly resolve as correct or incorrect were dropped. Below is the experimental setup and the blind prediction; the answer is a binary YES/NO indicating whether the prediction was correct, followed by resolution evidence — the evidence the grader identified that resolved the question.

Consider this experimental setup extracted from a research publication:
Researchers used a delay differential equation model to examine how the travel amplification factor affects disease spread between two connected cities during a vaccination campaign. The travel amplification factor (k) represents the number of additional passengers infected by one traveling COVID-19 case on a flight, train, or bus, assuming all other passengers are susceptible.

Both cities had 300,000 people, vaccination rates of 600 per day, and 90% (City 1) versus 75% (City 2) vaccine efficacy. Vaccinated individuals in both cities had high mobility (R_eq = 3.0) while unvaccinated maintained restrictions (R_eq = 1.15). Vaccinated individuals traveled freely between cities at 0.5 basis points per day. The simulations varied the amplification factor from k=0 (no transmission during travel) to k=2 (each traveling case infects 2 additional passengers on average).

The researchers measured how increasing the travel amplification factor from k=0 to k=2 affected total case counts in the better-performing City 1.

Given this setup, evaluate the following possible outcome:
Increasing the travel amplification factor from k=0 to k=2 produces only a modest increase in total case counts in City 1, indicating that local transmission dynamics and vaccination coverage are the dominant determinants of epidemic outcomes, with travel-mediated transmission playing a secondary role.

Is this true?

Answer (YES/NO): YES